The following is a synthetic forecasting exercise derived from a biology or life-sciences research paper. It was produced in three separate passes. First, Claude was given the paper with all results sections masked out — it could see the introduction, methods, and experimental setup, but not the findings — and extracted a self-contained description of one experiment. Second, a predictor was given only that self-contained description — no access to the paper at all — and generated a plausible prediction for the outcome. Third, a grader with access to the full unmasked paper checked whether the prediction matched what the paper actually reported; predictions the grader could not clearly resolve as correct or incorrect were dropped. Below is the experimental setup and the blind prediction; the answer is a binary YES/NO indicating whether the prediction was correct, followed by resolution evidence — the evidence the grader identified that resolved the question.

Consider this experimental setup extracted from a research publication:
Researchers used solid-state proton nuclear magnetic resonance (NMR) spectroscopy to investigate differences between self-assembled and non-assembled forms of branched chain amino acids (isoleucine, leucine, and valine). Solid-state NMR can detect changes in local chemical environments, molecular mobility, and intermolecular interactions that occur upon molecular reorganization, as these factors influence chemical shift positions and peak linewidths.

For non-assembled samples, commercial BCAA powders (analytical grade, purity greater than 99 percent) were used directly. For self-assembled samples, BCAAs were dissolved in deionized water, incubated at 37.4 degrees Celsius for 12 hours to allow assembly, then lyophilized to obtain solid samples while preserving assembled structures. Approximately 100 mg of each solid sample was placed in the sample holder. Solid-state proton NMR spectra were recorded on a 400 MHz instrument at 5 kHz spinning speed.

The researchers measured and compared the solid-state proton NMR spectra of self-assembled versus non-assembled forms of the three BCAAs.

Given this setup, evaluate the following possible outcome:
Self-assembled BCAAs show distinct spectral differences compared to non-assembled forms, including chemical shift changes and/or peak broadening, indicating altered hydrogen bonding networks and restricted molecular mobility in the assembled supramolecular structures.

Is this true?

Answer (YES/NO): YES